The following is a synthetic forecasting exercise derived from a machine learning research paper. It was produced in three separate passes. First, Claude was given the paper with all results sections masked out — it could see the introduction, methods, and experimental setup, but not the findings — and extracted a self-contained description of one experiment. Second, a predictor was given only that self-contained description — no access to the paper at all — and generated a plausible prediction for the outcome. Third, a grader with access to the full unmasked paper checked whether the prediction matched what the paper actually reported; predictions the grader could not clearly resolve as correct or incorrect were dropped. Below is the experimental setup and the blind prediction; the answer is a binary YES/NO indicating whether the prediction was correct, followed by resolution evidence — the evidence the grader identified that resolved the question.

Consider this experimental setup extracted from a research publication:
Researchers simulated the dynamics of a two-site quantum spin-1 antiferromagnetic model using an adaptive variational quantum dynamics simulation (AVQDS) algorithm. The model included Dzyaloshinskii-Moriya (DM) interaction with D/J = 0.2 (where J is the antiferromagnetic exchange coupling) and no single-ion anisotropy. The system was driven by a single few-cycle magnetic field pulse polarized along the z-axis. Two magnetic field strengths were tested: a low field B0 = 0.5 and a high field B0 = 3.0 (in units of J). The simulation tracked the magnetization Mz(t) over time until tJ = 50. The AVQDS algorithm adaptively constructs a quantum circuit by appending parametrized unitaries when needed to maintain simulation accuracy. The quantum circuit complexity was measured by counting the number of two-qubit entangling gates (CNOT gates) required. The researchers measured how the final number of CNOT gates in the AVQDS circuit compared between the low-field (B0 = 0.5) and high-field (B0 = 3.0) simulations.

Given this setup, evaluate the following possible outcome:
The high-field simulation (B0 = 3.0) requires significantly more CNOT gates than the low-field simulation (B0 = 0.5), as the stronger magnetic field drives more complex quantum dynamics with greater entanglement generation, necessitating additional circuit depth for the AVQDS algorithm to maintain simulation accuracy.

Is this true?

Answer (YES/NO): YES